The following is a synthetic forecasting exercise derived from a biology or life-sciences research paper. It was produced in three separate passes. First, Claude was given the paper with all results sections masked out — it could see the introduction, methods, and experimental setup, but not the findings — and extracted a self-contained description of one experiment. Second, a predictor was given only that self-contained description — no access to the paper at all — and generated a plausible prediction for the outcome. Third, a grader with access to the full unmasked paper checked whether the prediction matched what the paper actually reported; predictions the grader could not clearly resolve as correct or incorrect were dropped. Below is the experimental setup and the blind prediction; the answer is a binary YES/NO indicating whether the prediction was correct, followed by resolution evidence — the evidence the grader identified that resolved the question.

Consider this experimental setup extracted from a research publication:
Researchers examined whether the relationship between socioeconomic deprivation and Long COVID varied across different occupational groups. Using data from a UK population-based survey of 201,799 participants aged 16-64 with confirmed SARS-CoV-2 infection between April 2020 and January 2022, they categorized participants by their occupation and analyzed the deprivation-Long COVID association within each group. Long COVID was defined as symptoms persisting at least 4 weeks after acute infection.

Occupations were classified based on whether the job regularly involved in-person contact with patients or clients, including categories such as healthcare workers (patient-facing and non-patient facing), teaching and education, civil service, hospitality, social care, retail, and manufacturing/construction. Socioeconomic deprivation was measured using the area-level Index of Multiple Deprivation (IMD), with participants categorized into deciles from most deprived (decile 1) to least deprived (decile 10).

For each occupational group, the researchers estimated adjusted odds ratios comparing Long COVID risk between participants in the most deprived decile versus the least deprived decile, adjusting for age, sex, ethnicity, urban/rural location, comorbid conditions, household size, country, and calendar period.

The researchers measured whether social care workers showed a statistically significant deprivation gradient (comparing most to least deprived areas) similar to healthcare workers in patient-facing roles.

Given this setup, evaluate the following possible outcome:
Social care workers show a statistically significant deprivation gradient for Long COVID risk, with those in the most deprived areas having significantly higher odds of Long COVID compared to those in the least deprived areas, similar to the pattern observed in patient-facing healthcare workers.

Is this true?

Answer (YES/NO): NO